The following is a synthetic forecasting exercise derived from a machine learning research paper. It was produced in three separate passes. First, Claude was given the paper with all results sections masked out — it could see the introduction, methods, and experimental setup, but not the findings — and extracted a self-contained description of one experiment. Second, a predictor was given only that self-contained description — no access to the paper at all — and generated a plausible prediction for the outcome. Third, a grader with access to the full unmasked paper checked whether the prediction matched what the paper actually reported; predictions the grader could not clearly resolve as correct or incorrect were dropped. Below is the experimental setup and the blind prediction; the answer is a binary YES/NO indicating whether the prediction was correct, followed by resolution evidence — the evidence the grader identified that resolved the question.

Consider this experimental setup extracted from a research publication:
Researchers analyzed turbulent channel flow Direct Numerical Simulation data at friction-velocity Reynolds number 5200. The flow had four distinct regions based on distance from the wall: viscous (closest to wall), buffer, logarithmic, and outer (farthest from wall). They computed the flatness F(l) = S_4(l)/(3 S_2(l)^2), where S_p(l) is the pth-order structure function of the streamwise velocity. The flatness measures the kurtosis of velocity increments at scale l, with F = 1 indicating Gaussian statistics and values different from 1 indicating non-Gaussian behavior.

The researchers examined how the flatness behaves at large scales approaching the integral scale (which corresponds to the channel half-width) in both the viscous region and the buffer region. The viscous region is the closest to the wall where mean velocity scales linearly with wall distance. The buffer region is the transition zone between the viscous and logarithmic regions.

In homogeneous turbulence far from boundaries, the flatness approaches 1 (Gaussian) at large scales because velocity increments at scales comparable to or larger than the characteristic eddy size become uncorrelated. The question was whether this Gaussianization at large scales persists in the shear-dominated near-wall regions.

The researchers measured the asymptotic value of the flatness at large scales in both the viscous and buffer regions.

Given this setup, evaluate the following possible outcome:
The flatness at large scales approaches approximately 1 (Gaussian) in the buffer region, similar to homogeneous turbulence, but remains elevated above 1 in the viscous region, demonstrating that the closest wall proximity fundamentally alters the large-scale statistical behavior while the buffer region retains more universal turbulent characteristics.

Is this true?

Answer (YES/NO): YES